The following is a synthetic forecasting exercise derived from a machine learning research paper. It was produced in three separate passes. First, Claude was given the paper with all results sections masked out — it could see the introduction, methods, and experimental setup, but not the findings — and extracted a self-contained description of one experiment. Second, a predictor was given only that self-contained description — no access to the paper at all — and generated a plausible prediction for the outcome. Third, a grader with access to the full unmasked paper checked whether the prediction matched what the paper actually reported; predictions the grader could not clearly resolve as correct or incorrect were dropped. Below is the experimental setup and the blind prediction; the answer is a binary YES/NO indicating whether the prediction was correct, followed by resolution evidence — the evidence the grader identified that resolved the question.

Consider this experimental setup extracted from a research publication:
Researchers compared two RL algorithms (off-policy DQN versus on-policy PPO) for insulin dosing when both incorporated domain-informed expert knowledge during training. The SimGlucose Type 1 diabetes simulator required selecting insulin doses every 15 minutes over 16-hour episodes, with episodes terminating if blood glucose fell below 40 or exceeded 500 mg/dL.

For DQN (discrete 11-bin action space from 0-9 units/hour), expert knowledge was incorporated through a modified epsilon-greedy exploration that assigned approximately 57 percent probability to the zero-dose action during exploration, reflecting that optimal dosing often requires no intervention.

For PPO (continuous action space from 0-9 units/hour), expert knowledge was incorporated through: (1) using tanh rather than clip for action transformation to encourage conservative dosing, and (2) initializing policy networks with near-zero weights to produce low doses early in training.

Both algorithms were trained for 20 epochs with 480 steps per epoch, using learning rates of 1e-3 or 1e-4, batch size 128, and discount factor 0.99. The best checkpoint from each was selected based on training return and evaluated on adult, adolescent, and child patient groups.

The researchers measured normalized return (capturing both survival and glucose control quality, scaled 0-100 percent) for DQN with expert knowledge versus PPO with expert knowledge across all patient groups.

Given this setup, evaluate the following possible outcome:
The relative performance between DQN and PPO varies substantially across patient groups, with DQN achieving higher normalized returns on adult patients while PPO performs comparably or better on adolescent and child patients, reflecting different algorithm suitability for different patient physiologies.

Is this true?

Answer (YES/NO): YES